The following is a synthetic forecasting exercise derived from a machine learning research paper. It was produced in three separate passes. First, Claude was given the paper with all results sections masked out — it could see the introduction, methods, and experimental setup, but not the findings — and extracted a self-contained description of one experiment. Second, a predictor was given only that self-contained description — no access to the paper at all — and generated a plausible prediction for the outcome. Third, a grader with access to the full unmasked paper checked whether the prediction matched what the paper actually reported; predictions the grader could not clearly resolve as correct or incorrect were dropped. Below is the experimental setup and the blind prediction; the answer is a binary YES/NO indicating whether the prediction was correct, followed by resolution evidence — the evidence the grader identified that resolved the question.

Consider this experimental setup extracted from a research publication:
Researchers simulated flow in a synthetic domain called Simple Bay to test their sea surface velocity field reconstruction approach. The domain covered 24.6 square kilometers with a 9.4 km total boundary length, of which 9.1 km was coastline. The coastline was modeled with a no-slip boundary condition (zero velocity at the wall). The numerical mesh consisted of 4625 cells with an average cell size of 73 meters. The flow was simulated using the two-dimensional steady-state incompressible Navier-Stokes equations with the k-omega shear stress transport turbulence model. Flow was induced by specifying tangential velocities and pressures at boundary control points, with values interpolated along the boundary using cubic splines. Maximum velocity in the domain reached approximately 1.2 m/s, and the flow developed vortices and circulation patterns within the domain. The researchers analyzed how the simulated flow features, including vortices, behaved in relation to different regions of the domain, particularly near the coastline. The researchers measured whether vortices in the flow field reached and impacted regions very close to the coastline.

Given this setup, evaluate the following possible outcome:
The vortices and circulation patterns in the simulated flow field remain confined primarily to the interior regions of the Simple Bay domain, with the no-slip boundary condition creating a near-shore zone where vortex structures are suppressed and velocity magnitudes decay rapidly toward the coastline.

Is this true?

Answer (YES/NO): NO